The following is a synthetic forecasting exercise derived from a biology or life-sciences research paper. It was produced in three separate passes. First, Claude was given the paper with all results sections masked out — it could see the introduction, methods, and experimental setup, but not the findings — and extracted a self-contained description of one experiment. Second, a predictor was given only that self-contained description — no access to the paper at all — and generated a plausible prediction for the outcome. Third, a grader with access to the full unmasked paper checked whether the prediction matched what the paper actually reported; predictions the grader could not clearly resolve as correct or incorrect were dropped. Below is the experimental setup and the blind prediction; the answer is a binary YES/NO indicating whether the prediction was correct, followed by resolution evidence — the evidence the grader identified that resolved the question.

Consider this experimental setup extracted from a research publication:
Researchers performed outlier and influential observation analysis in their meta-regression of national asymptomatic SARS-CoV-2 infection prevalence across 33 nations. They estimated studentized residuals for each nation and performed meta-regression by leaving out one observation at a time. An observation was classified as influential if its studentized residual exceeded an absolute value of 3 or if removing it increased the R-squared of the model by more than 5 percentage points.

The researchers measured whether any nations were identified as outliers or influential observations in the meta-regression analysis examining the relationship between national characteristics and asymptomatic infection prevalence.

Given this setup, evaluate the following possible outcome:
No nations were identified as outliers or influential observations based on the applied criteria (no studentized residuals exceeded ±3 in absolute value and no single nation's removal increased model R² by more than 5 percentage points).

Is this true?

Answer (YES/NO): NO